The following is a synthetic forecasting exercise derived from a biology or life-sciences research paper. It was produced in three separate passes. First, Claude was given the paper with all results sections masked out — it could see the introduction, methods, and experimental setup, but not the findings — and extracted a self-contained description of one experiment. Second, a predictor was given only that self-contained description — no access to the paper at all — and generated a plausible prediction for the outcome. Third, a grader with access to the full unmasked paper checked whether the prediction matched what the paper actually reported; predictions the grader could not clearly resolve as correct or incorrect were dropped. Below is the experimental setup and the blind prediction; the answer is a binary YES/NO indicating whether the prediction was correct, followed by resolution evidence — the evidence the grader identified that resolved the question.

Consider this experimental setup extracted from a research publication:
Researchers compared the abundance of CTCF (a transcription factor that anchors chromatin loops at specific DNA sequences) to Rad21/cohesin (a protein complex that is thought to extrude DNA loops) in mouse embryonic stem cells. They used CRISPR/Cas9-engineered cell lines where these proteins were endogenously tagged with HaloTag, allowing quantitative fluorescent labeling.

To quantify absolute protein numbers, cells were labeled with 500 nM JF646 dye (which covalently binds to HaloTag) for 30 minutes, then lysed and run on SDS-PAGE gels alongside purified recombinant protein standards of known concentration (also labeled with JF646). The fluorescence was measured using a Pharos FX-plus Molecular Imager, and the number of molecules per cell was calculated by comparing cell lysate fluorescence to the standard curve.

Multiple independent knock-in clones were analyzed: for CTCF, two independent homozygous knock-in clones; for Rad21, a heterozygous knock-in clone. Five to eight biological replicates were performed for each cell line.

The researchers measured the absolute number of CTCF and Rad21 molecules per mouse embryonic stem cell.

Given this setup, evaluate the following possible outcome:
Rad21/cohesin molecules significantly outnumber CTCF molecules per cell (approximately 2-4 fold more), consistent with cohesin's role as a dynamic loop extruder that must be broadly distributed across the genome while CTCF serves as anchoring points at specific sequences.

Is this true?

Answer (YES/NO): NO